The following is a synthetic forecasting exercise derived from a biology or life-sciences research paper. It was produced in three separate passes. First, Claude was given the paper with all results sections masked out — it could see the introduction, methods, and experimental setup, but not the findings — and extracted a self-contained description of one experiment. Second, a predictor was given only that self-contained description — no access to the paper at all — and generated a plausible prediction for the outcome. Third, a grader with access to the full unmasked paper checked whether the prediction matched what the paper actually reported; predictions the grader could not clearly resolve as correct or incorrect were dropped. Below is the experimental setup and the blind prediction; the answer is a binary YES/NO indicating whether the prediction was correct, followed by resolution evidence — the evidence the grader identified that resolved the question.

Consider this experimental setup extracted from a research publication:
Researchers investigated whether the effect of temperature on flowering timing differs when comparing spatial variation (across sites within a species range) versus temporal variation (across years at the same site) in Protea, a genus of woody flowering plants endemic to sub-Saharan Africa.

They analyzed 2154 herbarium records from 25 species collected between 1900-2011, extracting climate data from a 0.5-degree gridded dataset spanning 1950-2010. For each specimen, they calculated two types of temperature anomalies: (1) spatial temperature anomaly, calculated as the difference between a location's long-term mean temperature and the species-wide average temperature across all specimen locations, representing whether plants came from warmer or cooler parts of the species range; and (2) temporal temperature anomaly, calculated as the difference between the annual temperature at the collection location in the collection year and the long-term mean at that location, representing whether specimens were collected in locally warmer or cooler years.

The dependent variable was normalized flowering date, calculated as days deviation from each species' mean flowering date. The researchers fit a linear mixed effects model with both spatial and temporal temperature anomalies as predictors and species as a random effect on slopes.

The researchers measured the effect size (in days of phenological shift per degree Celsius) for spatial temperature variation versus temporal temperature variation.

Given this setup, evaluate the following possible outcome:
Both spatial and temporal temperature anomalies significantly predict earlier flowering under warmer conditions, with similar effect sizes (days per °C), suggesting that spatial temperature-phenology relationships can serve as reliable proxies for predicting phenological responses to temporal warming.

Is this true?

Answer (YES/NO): NO